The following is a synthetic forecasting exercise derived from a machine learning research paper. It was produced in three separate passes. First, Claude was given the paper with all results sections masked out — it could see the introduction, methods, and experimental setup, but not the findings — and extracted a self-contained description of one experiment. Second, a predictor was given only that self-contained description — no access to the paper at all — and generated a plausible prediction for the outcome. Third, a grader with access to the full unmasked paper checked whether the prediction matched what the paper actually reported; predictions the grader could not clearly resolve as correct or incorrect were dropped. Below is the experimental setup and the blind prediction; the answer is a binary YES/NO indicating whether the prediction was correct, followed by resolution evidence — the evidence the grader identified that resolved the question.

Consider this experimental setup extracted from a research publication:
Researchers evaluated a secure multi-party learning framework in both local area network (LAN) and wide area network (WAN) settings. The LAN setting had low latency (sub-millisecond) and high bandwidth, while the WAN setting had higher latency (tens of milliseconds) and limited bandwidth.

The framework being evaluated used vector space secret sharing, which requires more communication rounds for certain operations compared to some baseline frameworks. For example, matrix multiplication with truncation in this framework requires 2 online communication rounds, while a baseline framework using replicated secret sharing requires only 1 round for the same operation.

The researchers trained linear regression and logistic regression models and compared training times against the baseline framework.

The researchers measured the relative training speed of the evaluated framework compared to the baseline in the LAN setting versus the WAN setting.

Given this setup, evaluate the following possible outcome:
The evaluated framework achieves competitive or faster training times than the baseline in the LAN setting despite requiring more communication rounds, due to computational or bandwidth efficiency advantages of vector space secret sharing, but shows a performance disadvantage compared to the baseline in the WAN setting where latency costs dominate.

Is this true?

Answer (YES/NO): YES